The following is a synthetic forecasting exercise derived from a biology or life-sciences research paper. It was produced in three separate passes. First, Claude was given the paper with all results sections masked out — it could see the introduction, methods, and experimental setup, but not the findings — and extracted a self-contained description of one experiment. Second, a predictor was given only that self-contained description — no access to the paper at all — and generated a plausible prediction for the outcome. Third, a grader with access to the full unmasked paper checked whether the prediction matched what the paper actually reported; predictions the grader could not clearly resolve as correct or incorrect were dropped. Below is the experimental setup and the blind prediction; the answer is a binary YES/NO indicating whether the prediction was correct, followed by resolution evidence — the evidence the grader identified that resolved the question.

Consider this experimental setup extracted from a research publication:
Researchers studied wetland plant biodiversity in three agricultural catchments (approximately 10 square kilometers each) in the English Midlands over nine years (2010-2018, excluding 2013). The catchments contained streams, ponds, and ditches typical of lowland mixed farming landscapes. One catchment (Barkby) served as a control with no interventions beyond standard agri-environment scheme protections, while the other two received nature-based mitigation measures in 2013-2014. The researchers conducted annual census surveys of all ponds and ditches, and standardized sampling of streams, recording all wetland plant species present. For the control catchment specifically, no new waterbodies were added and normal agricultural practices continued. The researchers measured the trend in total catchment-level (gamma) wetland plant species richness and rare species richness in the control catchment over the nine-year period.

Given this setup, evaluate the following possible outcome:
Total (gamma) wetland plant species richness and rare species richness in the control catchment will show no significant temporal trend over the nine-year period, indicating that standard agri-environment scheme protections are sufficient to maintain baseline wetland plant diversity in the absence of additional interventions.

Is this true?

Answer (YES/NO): NO